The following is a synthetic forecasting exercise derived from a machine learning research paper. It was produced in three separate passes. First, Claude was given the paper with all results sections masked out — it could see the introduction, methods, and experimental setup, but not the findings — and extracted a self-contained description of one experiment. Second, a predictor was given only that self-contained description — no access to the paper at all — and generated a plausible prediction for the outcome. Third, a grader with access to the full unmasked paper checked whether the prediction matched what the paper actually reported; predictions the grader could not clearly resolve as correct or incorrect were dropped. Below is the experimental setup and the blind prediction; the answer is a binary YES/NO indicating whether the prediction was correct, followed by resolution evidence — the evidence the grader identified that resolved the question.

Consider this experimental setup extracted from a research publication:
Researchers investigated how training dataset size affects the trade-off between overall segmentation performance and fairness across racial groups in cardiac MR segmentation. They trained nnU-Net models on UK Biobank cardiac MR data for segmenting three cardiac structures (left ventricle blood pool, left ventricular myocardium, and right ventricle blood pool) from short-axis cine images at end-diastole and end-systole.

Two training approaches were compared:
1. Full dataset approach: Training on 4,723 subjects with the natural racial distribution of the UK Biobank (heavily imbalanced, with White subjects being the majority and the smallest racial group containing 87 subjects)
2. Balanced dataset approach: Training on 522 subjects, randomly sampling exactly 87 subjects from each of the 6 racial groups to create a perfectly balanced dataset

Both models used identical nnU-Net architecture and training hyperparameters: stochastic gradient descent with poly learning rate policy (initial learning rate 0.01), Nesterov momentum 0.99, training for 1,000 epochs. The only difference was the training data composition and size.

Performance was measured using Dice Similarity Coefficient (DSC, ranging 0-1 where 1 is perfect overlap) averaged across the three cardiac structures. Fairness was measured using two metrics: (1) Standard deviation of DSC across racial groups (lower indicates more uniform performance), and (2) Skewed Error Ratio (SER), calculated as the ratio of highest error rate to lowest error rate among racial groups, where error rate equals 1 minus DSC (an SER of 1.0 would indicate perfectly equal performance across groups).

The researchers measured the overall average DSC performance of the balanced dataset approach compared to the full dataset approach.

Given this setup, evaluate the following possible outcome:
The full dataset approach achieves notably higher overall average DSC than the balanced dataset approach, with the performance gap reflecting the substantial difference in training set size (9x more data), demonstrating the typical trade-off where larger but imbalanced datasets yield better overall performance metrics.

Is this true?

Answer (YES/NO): YES